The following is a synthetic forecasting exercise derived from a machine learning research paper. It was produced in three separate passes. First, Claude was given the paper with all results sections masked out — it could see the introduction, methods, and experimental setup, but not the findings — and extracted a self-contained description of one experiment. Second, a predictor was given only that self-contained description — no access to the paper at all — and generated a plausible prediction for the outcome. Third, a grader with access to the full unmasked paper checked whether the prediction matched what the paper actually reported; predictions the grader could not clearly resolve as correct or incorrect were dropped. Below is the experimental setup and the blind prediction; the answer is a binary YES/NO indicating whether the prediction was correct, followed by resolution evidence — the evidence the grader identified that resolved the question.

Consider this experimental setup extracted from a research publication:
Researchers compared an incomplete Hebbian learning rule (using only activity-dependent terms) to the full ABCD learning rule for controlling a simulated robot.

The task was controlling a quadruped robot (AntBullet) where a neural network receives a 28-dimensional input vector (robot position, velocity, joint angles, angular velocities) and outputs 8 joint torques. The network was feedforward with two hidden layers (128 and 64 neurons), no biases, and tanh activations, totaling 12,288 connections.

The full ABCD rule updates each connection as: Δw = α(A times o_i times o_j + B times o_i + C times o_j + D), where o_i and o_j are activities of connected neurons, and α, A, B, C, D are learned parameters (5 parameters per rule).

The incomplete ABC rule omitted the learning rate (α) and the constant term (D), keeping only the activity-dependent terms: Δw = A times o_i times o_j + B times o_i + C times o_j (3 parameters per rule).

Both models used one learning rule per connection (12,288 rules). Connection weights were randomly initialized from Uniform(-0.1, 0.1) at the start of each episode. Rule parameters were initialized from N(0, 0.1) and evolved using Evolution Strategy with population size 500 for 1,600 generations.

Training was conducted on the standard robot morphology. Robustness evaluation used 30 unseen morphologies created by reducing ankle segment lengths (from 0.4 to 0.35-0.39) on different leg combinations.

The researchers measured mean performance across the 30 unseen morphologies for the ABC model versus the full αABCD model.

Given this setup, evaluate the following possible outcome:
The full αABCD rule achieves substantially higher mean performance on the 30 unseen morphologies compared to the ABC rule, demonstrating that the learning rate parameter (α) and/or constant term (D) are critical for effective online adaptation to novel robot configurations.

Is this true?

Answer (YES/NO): YES